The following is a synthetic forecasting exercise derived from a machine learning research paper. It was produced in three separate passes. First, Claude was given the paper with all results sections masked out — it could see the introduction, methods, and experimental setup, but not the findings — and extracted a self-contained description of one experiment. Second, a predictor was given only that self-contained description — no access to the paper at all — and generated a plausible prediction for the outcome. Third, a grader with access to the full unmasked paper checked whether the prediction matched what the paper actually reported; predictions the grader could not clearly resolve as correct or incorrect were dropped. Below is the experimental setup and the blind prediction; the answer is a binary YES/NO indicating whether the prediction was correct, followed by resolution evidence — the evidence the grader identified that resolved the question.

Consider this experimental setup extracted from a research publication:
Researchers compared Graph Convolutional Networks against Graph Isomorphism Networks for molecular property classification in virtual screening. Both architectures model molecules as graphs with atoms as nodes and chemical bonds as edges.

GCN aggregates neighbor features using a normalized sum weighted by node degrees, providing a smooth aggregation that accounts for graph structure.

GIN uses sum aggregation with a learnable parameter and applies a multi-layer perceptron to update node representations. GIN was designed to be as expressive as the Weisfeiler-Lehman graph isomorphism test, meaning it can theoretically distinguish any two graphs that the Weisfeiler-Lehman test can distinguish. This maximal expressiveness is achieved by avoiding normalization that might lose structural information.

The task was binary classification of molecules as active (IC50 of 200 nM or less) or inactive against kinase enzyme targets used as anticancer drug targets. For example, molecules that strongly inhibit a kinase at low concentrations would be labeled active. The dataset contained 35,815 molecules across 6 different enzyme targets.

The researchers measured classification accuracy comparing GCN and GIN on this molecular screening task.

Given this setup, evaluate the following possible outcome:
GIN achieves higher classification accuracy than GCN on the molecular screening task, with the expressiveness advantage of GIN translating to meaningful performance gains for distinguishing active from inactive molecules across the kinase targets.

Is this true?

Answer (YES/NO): NO